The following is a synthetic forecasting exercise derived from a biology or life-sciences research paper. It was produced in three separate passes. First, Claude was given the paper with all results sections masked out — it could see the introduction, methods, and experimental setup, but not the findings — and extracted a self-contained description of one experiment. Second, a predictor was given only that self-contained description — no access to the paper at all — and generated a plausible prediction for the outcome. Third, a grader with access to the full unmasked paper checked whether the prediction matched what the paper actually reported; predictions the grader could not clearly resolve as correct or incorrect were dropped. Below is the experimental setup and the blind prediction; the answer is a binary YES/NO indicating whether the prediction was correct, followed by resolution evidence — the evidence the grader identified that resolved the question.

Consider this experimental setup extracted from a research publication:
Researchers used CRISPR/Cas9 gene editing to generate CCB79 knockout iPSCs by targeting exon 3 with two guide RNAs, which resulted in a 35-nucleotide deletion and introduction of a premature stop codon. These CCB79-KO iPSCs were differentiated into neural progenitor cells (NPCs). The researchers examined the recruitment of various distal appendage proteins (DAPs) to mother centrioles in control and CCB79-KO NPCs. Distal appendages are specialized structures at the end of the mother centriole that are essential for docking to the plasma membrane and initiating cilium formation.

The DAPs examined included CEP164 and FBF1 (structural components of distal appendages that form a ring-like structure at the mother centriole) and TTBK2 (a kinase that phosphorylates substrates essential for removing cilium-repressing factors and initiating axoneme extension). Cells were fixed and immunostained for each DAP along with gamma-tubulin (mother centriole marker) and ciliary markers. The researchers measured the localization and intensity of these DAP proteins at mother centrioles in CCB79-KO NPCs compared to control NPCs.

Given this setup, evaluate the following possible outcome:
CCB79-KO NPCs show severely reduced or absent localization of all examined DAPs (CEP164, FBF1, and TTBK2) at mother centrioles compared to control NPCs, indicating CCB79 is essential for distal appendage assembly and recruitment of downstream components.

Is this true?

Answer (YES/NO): NO